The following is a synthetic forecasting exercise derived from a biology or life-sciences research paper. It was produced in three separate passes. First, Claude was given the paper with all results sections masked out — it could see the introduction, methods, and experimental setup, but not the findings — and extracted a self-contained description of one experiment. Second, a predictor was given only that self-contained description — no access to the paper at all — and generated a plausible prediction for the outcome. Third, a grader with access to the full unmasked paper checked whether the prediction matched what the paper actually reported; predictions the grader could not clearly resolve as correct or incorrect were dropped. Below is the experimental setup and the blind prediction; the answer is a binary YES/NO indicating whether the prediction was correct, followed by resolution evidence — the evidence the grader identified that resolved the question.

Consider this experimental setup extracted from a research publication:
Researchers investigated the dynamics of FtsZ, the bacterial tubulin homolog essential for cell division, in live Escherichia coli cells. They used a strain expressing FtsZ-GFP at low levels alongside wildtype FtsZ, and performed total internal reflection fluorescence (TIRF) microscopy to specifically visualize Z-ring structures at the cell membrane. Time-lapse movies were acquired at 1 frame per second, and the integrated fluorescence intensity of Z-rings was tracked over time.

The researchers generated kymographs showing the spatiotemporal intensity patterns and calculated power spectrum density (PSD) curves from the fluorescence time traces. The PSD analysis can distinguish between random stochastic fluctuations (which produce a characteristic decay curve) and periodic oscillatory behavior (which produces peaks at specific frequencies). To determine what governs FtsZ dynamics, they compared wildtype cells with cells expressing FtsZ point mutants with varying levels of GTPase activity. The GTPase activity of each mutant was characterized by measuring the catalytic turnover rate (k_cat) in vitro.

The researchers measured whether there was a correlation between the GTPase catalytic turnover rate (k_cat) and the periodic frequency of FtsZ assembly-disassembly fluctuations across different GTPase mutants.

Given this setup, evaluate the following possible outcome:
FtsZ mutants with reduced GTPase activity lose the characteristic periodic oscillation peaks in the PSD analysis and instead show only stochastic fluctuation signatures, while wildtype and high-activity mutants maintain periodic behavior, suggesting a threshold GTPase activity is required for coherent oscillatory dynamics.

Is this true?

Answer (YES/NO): NO